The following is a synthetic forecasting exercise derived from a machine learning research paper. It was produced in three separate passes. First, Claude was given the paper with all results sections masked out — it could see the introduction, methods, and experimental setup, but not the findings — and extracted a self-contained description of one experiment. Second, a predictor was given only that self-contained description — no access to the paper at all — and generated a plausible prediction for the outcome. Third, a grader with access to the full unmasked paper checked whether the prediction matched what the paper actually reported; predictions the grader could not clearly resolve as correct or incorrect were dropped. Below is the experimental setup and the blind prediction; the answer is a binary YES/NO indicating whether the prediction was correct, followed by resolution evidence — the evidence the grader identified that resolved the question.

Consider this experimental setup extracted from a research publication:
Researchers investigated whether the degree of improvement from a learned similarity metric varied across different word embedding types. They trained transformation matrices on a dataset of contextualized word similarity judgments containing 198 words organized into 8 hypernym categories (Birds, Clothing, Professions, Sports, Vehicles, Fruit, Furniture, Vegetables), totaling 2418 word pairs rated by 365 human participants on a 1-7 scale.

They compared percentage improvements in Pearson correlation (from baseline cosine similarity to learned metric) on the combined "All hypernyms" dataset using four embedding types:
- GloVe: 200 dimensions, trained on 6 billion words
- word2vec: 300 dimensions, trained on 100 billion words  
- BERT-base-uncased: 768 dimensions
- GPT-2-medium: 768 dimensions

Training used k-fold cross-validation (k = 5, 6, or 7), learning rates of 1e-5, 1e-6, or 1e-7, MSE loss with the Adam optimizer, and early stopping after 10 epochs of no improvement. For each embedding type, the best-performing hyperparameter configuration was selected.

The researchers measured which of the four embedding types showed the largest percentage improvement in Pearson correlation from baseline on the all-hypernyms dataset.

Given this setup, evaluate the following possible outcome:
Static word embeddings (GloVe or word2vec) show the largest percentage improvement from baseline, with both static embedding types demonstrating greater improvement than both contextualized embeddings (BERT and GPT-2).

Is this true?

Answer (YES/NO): NO